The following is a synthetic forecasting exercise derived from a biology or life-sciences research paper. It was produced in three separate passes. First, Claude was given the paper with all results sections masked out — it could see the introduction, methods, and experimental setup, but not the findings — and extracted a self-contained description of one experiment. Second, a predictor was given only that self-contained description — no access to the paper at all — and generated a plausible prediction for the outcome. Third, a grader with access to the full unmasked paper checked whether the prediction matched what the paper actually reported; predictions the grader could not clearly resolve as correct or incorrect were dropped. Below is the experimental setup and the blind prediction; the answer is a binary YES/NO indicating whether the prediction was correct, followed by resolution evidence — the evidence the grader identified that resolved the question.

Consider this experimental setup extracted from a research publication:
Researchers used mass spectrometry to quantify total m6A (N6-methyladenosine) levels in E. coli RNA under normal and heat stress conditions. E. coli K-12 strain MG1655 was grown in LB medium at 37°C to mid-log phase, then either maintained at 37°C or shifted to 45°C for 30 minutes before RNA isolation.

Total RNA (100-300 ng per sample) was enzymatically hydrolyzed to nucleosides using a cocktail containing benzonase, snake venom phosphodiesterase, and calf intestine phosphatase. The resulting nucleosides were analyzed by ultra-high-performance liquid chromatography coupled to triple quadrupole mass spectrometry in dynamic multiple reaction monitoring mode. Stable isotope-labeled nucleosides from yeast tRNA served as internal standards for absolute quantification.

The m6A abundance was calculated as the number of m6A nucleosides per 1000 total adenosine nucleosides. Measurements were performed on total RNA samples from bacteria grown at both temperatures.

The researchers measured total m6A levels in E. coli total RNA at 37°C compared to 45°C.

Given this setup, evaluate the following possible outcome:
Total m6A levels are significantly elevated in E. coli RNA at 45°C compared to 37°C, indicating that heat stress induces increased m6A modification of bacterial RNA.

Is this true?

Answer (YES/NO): YES